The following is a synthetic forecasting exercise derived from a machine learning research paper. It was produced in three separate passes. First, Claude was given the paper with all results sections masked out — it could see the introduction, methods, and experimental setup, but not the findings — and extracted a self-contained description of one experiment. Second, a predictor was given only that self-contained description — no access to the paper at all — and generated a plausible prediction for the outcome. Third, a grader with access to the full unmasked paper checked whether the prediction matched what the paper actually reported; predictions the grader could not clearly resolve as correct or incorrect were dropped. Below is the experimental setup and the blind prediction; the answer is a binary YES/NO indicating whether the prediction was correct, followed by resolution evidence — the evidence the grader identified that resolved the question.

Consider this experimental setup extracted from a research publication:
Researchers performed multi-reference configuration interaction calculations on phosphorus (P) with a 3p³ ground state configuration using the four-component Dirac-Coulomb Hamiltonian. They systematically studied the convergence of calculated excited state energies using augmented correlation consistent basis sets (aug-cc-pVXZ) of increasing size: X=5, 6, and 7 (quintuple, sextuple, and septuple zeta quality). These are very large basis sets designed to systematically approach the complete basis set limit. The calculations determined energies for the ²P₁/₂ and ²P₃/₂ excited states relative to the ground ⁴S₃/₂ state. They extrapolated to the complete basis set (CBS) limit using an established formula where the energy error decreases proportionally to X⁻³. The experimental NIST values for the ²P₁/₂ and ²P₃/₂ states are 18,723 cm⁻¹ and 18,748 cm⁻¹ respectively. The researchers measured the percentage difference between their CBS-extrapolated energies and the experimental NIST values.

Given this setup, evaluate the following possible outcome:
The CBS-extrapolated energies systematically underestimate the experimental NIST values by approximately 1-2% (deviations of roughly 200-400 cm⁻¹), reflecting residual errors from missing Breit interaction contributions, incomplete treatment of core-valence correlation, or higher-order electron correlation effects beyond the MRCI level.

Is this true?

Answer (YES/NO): NO